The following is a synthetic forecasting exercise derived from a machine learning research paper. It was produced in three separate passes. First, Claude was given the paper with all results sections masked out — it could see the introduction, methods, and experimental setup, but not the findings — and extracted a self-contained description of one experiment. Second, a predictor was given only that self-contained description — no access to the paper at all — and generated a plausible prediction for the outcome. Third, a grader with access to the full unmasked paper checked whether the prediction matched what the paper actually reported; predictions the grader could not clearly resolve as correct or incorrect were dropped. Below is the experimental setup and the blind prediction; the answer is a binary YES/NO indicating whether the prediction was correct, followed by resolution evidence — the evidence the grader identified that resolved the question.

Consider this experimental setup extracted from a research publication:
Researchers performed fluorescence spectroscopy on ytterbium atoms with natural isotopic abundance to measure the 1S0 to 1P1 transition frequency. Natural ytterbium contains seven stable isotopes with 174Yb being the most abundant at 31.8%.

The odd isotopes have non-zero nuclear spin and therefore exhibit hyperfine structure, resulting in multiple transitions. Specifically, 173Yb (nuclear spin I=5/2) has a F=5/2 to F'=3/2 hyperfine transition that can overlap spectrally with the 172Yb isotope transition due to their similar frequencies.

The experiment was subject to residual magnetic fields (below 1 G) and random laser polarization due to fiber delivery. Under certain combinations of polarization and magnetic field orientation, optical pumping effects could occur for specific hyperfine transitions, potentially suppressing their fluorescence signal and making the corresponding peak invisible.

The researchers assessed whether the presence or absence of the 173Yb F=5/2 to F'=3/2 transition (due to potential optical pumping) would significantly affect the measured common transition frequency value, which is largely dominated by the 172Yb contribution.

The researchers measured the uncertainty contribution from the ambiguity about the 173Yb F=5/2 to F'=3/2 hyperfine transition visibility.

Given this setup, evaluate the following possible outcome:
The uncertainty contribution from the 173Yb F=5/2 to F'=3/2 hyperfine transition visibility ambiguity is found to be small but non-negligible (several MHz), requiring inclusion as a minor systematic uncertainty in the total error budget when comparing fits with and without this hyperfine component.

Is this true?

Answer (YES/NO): NO